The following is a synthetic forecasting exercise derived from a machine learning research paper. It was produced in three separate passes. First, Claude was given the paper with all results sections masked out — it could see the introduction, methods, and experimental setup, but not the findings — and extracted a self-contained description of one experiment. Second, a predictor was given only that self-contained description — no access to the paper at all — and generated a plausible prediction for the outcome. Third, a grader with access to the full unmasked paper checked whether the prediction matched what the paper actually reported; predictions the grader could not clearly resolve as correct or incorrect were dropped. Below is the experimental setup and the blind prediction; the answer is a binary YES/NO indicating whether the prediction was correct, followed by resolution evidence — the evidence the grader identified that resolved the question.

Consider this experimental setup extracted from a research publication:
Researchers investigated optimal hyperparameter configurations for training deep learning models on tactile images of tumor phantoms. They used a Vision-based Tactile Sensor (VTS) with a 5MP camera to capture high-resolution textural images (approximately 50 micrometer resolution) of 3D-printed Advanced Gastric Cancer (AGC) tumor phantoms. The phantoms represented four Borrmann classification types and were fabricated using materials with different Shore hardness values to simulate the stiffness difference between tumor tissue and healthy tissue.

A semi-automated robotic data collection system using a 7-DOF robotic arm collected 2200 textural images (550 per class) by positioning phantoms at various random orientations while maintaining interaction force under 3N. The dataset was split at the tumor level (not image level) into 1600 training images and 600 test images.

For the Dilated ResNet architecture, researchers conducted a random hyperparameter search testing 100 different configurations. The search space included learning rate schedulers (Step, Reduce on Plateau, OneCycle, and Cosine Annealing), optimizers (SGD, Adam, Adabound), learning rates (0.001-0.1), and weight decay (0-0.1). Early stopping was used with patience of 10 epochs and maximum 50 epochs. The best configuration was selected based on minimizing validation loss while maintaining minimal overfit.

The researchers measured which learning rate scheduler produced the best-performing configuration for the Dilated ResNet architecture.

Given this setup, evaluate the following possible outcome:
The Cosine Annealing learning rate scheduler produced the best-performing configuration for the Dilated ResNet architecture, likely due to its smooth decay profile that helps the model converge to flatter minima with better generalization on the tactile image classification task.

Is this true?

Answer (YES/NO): YES